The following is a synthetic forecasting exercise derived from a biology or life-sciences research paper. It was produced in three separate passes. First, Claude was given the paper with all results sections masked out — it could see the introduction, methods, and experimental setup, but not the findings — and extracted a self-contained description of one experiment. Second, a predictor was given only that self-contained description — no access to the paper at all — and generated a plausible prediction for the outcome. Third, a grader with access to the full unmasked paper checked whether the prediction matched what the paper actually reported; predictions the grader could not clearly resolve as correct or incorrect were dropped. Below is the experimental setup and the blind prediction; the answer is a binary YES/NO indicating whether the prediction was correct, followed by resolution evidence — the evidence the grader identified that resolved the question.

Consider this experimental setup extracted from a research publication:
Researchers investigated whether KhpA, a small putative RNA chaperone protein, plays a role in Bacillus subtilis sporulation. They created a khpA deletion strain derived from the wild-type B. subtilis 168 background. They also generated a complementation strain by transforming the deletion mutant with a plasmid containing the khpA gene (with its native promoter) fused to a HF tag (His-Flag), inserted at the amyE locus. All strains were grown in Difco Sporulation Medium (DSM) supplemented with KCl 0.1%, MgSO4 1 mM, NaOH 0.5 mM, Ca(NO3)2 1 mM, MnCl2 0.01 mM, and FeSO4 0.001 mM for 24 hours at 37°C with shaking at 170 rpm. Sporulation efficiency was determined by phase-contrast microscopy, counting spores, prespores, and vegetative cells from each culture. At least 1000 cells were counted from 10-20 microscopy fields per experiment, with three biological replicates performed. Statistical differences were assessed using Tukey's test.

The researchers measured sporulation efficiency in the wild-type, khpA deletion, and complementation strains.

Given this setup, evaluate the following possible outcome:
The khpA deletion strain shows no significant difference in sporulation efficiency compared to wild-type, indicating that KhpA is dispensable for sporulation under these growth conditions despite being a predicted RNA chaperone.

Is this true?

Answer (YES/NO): NO